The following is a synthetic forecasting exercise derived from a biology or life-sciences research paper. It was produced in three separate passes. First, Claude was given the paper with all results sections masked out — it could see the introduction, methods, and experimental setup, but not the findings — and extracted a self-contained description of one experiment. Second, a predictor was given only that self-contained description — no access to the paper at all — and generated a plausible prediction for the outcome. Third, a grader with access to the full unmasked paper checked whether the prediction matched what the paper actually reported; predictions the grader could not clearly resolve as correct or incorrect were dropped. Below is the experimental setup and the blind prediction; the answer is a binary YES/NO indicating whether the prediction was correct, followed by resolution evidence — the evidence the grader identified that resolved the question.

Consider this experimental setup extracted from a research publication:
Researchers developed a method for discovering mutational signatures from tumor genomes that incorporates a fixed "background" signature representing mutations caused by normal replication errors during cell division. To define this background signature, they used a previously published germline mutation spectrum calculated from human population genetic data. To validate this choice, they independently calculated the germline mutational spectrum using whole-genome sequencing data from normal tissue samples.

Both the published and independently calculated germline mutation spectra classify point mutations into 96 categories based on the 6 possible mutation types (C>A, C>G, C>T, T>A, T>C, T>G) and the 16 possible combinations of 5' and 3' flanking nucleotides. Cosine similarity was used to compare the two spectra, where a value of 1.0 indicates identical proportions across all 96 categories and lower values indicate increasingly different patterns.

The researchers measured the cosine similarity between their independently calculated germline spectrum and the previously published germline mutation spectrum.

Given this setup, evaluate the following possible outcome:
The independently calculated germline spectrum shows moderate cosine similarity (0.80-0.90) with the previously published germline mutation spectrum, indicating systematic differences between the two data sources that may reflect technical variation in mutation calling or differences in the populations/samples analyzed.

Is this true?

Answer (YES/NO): NO